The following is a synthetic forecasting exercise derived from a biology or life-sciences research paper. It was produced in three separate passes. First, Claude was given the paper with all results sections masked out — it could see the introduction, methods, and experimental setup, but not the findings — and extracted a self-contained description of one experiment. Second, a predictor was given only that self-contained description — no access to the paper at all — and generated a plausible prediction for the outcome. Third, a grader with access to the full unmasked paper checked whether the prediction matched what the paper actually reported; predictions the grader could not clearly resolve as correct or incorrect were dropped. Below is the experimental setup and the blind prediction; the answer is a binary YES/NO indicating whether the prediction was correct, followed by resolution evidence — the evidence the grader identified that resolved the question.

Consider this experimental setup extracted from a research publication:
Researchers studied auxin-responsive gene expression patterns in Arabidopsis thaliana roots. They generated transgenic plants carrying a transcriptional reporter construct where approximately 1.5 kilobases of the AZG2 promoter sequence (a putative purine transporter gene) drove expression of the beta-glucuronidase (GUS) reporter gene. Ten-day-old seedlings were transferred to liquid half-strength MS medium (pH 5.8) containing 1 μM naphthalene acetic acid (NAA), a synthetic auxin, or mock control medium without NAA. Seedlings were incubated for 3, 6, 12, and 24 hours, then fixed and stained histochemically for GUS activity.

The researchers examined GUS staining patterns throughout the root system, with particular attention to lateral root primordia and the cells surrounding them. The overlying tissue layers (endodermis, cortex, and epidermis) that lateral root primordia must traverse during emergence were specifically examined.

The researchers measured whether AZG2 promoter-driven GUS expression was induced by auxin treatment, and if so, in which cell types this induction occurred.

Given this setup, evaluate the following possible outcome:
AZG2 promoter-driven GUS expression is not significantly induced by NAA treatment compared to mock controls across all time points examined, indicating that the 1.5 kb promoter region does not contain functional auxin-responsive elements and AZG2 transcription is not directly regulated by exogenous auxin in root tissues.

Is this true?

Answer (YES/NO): NO